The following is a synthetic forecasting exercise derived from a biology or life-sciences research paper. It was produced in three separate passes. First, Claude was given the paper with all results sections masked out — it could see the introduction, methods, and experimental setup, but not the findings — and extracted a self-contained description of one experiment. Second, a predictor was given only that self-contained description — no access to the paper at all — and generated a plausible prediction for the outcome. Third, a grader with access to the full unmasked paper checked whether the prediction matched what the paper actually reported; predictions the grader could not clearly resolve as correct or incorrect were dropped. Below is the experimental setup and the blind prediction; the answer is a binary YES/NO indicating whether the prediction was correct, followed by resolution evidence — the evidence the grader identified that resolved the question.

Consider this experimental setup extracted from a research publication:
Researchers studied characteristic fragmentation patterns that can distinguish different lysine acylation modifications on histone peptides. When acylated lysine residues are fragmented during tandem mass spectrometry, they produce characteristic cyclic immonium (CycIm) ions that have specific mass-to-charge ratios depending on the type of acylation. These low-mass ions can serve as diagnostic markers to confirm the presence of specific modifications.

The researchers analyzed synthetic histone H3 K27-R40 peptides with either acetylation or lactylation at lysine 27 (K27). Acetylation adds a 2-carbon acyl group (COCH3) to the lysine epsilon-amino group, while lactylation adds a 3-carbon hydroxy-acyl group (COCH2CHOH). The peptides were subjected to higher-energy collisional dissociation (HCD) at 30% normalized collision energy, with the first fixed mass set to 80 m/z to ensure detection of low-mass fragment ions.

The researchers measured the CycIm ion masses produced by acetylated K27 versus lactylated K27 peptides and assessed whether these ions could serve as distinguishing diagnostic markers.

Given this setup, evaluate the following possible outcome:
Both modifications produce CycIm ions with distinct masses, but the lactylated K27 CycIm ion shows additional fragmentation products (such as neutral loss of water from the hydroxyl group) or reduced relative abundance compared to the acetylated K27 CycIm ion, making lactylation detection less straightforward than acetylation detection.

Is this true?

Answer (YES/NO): NO